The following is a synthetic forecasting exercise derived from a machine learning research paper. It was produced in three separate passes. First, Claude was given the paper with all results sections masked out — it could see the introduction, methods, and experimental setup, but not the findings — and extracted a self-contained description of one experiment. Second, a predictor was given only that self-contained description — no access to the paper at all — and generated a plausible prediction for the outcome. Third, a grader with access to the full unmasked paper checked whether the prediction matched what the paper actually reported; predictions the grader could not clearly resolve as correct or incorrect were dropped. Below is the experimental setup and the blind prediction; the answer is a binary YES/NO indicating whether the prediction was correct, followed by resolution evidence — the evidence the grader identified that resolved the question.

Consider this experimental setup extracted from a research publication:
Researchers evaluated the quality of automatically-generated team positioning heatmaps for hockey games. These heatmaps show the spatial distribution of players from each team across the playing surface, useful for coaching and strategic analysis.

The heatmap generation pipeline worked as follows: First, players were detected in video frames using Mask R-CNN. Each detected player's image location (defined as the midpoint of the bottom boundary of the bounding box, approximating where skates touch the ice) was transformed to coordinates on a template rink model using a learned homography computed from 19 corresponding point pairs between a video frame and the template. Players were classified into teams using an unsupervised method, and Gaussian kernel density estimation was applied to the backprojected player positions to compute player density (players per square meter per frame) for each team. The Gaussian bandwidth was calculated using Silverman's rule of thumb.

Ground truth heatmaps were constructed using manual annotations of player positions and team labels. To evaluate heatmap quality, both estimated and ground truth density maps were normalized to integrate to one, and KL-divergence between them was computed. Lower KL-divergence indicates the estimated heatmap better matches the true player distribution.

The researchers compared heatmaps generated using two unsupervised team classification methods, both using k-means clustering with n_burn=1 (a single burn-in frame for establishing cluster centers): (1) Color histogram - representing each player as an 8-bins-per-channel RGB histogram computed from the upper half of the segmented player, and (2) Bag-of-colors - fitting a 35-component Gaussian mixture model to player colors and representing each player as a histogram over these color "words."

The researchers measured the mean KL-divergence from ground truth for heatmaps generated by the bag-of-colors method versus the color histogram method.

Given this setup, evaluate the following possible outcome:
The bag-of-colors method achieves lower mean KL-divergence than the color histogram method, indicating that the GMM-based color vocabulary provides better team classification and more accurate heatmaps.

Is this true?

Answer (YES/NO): YES